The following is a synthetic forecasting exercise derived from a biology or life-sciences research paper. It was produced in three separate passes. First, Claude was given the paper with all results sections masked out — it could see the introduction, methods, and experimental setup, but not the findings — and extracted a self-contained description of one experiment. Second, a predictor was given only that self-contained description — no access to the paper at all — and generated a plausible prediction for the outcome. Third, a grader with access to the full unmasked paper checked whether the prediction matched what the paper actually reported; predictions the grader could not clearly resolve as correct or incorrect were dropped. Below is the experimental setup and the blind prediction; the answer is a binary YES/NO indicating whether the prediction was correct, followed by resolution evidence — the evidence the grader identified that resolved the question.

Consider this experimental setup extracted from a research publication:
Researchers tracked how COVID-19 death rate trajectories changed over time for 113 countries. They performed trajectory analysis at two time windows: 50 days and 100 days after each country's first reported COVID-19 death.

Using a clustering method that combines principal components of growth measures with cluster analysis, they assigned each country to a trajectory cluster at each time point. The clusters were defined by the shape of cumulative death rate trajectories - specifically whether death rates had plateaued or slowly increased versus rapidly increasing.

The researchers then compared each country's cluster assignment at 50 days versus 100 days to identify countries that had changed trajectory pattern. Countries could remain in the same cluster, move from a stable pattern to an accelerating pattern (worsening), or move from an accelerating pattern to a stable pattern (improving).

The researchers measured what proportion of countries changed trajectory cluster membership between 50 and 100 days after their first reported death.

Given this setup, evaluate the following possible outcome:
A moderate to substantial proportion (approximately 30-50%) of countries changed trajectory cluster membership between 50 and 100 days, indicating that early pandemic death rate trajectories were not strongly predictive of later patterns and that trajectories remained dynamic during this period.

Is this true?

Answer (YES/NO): YES